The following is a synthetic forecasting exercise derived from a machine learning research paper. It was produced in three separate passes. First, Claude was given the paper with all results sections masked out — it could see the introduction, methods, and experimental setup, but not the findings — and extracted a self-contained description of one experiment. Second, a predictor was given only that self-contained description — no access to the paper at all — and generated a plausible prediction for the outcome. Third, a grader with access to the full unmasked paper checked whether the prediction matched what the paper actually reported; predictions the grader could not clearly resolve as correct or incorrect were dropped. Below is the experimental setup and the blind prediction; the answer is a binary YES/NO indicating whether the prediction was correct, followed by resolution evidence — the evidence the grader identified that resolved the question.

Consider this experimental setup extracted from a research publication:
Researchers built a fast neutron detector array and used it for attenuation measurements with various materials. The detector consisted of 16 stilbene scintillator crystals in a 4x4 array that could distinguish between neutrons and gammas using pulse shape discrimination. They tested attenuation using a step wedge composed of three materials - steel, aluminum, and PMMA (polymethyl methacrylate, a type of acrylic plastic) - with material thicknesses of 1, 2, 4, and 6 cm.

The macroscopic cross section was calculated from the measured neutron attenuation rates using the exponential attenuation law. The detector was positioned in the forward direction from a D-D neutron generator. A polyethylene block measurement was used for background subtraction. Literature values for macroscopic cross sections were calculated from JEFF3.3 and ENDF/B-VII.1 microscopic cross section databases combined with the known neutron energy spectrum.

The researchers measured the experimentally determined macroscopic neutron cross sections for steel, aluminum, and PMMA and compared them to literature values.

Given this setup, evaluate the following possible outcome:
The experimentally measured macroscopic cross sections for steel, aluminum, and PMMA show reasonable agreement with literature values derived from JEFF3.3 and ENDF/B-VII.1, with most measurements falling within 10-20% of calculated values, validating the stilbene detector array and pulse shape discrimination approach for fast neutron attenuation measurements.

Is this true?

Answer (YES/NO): NO